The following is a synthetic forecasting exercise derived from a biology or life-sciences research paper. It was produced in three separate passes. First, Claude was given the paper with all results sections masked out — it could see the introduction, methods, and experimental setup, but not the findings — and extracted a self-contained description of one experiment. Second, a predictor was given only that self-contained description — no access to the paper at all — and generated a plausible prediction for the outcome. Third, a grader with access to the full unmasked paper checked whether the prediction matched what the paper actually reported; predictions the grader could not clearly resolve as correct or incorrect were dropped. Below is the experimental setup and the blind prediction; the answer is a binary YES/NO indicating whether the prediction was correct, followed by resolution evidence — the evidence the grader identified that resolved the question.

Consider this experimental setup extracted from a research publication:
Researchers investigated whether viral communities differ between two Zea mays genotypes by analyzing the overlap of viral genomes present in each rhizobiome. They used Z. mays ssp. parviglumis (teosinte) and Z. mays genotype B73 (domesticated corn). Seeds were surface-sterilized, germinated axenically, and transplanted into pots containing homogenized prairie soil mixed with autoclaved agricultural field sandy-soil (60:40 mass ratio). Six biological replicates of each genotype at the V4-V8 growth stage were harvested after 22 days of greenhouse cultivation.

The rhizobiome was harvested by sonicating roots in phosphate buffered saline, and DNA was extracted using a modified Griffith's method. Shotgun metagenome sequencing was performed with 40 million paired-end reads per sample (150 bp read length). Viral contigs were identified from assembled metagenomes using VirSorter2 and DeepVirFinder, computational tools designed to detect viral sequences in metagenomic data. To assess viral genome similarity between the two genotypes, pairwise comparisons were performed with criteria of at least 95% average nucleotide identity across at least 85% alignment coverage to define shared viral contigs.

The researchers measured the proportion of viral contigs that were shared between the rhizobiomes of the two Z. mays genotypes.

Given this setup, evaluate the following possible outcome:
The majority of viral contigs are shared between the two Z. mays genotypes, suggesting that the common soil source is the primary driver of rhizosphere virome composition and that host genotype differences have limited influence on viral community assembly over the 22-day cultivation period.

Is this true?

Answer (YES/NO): NO